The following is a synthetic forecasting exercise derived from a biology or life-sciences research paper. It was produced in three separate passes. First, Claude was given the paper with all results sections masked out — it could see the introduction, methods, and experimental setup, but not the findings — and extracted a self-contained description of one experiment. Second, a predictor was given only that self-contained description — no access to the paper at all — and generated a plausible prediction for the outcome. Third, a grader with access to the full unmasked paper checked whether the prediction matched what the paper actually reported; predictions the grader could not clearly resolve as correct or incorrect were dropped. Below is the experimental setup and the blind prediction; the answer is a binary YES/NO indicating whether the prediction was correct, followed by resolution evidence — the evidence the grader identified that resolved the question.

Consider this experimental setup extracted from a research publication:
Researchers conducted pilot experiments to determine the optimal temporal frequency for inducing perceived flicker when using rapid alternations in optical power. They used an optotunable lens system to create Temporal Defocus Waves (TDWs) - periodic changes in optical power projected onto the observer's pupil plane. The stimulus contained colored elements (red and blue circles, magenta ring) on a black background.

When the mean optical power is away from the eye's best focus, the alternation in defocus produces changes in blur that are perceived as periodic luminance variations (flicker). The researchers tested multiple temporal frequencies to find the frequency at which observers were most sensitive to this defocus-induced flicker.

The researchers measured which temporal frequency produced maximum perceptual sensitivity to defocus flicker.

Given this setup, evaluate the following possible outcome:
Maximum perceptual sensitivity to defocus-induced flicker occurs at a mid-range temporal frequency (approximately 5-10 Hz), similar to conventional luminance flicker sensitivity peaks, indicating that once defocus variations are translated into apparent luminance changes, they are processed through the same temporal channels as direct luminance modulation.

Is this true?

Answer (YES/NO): NO